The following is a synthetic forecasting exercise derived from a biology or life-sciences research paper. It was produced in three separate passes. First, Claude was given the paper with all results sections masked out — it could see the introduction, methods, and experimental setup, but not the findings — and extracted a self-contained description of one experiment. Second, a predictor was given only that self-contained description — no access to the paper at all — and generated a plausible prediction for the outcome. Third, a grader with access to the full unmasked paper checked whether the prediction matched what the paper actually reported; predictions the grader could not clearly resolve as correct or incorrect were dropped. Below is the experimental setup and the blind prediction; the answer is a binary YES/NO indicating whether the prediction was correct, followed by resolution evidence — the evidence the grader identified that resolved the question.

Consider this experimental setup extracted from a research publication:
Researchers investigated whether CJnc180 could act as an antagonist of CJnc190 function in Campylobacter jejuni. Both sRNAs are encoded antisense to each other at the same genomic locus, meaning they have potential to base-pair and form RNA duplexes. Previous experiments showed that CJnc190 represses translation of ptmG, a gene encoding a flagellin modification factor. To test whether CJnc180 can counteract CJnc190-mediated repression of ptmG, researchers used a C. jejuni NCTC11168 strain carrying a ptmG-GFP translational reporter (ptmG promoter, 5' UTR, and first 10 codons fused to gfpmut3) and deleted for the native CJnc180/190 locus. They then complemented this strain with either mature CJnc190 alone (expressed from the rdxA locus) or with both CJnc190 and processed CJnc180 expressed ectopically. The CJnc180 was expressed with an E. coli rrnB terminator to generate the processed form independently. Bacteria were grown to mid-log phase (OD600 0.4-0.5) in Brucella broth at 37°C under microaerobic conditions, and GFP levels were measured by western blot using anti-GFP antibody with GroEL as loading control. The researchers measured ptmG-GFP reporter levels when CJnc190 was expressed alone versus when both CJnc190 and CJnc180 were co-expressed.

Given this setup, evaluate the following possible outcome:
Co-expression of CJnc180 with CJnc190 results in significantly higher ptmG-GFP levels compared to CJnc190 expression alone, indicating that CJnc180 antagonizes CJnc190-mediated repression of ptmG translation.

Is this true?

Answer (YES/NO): YES